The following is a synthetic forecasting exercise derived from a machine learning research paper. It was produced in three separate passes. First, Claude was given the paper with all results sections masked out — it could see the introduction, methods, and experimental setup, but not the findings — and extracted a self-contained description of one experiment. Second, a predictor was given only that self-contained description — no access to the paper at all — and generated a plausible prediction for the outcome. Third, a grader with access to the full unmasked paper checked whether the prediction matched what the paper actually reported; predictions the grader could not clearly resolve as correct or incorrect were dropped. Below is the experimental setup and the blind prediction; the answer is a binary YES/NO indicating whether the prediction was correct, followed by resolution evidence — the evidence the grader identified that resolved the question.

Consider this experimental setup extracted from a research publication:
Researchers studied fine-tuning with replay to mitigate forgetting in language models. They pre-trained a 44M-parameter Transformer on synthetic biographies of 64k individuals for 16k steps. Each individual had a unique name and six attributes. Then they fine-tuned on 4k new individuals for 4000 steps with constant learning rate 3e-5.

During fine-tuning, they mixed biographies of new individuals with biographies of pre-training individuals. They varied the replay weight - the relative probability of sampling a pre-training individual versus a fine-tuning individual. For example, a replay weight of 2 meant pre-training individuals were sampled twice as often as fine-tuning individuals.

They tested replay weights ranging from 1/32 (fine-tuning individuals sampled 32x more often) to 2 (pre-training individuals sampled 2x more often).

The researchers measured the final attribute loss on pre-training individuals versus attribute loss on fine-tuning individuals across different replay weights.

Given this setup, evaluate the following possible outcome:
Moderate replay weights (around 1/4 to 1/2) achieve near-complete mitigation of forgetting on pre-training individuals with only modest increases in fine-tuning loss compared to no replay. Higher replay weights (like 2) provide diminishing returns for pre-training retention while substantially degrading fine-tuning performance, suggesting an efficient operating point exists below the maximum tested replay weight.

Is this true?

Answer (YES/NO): NO